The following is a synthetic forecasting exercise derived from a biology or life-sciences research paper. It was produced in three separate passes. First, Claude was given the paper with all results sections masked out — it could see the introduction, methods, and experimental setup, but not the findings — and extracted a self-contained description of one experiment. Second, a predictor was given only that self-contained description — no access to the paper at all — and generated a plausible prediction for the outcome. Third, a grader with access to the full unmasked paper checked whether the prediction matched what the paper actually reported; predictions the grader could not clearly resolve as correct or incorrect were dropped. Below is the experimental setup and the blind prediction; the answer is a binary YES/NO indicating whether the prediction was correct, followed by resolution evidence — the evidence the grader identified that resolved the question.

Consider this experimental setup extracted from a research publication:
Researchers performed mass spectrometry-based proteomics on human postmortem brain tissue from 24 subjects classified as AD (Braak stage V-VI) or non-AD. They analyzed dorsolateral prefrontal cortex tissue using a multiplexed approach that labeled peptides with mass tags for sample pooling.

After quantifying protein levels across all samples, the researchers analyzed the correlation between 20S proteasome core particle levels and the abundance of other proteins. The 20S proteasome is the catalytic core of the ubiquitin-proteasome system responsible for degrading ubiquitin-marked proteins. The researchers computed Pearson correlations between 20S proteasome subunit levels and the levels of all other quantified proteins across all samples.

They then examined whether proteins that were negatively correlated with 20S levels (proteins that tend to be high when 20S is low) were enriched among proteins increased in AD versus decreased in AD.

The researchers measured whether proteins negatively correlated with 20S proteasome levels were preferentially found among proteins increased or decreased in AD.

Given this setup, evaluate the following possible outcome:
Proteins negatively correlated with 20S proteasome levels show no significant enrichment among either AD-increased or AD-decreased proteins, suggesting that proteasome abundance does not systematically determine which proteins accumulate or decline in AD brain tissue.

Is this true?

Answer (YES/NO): NO